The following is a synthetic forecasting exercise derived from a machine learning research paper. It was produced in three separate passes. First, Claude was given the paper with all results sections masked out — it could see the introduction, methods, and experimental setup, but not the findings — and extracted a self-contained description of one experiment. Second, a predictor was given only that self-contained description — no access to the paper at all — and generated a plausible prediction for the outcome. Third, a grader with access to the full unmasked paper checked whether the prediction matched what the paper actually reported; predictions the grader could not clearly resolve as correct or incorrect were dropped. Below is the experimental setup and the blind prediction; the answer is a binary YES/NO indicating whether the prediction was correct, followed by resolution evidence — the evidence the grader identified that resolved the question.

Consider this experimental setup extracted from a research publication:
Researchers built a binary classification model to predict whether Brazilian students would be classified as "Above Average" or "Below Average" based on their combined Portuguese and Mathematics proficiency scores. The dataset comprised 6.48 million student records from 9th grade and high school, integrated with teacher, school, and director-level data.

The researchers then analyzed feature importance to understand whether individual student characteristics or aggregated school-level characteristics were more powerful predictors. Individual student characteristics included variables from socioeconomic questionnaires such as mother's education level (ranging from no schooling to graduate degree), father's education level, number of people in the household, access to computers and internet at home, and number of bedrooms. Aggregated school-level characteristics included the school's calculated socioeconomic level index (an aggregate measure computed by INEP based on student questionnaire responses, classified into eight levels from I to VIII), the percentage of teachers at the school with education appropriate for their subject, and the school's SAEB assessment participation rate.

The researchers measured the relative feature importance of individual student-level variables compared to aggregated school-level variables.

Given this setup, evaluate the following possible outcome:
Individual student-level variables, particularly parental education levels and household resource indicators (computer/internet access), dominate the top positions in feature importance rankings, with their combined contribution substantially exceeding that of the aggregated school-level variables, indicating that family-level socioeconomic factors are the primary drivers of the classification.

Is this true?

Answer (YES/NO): NO